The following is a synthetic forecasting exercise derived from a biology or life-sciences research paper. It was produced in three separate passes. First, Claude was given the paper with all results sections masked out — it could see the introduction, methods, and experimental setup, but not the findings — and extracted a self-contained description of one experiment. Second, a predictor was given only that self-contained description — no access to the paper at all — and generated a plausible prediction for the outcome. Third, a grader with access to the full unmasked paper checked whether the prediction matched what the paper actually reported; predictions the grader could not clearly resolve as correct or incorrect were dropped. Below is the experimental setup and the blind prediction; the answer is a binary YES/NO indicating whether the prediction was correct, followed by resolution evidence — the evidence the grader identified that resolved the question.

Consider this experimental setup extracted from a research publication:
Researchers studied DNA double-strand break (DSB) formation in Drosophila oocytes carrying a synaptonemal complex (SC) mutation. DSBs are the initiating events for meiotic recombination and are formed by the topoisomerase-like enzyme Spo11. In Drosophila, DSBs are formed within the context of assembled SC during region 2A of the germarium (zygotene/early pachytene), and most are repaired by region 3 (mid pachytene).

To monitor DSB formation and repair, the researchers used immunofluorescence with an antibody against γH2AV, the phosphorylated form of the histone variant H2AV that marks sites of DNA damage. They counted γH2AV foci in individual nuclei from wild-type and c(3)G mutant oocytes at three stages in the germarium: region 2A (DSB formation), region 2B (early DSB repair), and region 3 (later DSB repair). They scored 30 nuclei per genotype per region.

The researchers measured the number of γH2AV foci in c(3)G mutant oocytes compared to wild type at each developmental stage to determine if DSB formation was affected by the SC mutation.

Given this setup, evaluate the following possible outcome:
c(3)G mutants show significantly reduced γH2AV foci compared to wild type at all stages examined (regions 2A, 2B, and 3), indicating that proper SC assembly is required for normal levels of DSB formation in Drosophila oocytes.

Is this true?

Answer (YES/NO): NO